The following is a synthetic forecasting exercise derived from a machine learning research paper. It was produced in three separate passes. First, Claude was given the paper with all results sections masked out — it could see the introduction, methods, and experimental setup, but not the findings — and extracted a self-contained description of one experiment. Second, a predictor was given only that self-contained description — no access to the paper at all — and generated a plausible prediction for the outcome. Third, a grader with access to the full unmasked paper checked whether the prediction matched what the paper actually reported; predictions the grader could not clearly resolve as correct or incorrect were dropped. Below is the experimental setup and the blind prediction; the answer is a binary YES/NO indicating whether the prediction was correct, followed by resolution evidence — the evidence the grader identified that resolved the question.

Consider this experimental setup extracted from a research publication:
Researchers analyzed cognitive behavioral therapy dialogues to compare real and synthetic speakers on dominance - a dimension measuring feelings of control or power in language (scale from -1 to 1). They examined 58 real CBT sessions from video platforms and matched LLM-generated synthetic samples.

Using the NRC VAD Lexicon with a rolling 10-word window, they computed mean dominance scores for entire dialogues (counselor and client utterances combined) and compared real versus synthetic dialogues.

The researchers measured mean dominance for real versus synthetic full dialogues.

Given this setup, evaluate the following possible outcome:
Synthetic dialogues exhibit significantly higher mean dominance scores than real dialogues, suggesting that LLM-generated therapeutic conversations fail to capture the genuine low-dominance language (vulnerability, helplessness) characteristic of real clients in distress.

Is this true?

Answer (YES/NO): NO